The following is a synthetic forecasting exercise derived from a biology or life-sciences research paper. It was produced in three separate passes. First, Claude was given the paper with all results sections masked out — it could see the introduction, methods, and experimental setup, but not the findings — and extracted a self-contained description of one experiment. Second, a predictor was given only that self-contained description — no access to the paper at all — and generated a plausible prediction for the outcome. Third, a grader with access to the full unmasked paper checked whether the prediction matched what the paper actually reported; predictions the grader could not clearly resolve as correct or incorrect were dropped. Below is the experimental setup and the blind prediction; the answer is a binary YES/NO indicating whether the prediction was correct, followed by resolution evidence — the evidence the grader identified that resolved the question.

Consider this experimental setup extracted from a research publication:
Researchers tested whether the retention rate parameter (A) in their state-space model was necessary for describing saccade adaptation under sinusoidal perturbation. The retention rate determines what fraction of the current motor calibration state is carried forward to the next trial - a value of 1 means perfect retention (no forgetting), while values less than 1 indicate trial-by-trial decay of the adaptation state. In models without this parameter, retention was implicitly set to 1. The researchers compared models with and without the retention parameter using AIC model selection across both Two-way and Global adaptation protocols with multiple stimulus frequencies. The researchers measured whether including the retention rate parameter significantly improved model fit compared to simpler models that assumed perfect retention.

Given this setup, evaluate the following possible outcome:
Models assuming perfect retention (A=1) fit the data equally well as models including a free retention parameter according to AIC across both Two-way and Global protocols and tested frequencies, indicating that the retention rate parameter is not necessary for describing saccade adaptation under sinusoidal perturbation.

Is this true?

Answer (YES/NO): NO